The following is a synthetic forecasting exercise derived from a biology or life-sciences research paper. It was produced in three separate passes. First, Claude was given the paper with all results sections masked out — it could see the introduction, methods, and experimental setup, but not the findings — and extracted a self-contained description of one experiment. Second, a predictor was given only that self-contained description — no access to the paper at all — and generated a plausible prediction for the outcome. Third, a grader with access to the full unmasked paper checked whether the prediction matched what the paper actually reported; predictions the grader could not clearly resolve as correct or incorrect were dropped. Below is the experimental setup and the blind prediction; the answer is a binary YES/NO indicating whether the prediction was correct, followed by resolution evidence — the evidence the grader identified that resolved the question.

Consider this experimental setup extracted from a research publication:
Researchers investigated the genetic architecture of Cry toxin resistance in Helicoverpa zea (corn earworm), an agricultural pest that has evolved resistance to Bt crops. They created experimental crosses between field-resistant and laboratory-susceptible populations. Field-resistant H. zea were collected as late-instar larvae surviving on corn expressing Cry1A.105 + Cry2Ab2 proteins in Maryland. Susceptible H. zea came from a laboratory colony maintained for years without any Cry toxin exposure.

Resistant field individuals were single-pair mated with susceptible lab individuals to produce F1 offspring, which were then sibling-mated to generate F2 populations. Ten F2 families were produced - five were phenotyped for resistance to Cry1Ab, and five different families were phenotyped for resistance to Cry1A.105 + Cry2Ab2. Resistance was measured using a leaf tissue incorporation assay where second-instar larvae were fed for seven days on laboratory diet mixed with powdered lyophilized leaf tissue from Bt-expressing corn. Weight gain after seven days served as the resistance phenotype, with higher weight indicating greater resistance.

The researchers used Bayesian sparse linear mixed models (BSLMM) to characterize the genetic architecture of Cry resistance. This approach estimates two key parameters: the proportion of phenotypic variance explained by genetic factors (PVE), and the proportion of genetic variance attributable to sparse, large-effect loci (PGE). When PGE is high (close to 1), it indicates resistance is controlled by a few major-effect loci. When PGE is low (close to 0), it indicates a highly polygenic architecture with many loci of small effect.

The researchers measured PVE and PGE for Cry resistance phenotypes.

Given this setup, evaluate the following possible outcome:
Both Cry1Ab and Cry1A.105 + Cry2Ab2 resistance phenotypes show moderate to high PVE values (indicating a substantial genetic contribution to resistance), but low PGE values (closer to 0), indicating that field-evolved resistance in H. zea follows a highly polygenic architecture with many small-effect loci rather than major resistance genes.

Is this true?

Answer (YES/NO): NO